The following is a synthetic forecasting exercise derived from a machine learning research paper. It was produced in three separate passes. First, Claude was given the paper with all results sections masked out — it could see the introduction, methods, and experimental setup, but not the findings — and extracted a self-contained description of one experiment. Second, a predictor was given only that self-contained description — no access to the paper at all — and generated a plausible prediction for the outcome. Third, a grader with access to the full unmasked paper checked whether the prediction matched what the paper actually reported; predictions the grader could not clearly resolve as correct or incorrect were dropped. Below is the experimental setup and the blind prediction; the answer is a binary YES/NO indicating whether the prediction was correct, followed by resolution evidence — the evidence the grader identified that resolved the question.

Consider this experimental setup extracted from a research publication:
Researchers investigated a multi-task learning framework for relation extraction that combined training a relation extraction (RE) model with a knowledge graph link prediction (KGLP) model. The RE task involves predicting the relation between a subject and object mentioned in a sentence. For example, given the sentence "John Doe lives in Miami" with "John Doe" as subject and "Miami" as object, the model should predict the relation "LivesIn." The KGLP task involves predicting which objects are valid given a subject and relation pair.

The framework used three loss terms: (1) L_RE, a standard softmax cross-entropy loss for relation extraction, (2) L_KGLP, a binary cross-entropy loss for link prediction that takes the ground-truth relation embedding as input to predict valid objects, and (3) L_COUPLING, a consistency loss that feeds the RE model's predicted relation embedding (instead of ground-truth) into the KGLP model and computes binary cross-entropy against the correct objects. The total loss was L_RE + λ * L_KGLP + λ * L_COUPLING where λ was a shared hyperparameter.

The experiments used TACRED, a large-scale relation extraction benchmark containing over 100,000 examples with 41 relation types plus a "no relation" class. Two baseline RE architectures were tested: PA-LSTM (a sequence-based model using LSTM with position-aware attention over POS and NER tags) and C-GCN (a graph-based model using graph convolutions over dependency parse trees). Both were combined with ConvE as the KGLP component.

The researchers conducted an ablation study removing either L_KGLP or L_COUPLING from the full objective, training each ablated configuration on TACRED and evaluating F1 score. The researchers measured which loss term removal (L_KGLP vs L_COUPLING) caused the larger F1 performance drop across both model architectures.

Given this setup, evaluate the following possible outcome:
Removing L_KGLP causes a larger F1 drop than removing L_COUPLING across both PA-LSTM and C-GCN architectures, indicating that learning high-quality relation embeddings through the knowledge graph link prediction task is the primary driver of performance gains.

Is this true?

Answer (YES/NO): NO